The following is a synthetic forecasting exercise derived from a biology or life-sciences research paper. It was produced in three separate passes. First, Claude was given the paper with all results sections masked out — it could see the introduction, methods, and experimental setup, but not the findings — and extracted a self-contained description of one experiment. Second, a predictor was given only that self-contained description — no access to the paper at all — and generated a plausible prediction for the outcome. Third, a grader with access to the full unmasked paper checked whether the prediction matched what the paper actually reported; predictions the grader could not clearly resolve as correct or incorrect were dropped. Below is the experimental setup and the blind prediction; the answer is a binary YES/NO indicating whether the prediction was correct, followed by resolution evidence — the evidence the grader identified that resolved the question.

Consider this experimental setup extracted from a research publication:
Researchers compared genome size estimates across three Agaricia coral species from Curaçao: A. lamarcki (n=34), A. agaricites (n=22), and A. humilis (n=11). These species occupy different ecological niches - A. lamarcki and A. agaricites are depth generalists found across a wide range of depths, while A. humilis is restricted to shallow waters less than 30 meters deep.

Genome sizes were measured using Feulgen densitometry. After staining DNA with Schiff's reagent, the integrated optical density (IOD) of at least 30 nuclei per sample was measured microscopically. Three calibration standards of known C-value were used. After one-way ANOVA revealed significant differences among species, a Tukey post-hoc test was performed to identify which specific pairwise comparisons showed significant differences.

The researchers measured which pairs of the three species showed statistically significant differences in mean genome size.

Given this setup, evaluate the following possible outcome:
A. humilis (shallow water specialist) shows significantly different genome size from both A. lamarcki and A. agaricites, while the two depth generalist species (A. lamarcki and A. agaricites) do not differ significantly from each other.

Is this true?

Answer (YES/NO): NO